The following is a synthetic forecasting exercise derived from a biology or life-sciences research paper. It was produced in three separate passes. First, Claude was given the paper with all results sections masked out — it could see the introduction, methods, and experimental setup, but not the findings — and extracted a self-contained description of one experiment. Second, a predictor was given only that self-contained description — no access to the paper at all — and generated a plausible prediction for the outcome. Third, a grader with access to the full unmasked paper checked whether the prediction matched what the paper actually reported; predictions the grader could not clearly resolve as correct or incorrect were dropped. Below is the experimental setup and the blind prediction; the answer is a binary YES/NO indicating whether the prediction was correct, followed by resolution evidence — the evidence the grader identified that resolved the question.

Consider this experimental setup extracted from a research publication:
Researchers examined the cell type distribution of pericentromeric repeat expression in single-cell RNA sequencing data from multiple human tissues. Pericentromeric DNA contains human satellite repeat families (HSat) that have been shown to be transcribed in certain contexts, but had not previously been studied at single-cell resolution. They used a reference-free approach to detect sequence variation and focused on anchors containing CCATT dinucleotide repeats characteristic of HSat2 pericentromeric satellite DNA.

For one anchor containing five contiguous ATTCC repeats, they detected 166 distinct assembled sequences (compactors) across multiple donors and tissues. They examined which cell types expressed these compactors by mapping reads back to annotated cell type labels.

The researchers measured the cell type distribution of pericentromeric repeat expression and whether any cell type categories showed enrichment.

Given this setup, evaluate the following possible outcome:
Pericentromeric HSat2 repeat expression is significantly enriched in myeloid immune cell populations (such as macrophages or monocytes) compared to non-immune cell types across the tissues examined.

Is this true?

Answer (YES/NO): NO